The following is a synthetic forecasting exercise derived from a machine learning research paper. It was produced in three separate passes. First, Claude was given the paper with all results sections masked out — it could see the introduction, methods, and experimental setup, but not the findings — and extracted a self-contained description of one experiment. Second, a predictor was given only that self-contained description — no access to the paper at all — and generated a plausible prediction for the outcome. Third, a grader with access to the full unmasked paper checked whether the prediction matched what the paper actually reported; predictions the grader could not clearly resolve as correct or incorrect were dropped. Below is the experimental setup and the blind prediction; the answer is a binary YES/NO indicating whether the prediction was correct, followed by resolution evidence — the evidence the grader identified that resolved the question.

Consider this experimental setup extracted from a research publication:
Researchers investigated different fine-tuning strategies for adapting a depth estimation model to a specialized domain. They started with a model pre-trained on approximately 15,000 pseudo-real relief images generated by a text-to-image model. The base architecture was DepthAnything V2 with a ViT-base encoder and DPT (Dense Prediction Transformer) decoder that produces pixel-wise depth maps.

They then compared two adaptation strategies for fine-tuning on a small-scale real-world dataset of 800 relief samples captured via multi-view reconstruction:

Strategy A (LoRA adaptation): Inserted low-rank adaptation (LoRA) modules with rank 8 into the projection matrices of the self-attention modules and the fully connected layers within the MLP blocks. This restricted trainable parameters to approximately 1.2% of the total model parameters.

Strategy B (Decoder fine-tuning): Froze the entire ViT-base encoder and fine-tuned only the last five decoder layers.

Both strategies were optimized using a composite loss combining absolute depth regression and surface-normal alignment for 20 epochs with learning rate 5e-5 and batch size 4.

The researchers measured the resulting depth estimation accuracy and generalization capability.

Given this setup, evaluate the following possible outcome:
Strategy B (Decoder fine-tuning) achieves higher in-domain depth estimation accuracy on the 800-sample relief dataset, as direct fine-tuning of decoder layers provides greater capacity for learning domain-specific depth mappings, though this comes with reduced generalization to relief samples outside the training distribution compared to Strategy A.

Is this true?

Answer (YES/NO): NO